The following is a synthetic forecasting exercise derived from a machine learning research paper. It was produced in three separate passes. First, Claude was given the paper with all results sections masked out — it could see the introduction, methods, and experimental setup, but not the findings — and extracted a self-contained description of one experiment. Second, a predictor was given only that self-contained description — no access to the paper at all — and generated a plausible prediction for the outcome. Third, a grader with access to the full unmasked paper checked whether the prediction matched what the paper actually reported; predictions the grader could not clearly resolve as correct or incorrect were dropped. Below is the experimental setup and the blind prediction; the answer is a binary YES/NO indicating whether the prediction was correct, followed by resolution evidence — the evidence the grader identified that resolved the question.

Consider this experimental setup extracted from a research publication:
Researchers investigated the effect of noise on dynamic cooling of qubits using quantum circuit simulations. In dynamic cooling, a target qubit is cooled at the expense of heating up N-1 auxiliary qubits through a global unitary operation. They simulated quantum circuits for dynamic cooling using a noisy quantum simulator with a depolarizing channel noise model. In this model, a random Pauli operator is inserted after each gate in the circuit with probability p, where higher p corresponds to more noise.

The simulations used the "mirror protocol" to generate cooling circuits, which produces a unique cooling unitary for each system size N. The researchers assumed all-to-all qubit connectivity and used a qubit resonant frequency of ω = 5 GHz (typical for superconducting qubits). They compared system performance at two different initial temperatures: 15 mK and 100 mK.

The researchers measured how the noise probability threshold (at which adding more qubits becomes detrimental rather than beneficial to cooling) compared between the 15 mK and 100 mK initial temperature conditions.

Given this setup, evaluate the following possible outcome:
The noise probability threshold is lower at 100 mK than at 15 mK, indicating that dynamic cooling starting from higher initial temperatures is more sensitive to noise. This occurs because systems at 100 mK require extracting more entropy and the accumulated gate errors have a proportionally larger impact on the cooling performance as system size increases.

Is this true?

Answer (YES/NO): NO